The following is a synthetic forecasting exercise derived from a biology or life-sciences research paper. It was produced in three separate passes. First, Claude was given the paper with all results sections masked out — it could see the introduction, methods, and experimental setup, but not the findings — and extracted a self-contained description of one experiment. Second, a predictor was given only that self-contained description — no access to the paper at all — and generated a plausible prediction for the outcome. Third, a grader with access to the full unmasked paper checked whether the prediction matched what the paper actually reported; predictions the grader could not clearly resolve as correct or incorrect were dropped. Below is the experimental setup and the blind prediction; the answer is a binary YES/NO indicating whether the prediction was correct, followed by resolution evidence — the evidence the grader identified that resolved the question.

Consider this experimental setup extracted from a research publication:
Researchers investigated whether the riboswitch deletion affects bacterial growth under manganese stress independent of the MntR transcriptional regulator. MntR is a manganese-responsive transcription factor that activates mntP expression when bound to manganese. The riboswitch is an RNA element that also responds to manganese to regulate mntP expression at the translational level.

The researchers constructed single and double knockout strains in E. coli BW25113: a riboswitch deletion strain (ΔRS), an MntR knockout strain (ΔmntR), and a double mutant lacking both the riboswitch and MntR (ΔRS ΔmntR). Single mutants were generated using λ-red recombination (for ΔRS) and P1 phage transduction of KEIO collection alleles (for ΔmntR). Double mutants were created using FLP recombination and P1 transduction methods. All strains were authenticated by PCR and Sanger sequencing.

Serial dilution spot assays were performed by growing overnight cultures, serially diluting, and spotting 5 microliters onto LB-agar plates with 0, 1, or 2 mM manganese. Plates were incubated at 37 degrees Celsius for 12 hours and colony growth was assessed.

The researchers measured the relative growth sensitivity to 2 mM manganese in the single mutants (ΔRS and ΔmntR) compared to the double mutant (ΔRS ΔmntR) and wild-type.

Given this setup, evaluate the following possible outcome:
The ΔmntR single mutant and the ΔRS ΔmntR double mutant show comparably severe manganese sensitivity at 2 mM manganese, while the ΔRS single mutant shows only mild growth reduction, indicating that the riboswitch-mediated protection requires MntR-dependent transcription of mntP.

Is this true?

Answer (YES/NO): NO